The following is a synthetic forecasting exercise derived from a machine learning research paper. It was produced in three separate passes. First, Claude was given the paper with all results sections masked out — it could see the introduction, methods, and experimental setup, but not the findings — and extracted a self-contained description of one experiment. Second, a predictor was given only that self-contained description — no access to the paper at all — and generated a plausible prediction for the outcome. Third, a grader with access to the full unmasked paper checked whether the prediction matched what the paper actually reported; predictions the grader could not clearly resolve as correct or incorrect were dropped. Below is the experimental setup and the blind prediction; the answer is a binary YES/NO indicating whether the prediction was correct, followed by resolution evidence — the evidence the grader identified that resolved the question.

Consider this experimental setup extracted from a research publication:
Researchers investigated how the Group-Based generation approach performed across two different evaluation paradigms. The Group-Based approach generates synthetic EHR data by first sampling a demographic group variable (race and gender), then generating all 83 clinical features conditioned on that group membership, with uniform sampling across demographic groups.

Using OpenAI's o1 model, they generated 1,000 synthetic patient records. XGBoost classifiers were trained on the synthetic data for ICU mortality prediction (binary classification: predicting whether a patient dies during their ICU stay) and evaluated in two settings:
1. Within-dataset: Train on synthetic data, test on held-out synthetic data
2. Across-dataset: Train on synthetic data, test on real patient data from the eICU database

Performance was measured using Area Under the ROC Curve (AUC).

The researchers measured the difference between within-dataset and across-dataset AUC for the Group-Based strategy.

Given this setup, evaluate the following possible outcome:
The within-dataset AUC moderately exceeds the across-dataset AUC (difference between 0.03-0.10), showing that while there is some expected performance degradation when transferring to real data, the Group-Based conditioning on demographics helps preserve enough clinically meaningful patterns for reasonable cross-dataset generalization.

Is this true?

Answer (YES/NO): NO